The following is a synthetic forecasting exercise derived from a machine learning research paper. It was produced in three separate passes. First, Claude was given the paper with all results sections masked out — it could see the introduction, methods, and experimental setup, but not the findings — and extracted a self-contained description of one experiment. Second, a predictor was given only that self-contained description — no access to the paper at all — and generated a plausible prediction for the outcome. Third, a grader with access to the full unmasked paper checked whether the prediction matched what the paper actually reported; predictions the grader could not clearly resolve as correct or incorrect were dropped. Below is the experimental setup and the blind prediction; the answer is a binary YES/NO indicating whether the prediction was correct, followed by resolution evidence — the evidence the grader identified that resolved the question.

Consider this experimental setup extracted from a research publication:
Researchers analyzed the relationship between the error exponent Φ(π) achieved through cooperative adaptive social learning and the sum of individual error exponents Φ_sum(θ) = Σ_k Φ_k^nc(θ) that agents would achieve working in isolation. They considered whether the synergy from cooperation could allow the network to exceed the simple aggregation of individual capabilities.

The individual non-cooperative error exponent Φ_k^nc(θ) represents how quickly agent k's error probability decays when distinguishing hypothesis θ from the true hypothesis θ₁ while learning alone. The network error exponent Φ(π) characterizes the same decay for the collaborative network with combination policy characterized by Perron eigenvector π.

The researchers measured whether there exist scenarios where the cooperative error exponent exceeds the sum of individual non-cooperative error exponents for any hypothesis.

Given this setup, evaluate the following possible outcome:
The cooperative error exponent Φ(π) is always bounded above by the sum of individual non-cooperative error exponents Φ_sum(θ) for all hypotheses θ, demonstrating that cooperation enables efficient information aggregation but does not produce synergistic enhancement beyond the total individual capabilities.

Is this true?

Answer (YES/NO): NO